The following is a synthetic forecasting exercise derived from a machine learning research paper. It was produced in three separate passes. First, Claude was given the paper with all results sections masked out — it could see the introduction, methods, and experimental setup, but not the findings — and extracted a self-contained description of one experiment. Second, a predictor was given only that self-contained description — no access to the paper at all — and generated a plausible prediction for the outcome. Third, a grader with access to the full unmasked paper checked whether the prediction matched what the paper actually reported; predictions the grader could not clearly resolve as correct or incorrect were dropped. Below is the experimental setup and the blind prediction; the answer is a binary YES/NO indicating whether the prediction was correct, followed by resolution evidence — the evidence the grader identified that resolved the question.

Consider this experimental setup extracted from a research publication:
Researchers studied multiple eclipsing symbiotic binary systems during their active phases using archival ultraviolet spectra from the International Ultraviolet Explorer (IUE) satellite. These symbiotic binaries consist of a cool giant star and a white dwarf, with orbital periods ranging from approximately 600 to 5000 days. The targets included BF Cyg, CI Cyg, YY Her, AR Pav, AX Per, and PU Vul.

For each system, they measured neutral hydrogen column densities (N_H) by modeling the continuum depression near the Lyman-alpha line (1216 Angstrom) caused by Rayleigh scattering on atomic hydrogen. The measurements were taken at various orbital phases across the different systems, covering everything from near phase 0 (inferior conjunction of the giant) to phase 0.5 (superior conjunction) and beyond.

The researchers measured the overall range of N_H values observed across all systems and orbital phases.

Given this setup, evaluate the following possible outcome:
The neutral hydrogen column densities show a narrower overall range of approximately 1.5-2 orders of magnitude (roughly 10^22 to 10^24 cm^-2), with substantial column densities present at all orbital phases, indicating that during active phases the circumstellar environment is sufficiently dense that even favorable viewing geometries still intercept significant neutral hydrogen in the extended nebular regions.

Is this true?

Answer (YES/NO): YES